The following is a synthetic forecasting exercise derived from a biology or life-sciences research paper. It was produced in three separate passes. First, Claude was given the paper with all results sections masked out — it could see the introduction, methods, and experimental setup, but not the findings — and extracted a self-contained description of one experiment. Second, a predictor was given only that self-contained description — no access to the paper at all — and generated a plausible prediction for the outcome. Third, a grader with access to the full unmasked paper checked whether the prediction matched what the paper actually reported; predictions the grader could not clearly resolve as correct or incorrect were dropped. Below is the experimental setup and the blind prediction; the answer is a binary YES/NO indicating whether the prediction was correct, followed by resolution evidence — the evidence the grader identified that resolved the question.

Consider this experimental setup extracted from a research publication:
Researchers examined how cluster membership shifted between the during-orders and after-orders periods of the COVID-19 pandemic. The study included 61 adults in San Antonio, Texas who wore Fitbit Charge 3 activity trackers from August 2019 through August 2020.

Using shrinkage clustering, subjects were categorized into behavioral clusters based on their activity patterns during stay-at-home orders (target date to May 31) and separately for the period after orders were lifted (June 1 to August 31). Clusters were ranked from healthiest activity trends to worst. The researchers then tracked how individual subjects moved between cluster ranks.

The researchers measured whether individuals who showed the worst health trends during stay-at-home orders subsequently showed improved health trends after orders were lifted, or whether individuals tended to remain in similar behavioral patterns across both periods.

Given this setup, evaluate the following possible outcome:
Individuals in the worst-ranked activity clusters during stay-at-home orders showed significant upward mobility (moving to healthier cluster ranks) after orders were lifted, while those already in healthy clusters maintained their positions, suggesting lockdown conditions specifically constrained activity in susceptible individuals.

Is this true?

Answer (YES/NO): NO